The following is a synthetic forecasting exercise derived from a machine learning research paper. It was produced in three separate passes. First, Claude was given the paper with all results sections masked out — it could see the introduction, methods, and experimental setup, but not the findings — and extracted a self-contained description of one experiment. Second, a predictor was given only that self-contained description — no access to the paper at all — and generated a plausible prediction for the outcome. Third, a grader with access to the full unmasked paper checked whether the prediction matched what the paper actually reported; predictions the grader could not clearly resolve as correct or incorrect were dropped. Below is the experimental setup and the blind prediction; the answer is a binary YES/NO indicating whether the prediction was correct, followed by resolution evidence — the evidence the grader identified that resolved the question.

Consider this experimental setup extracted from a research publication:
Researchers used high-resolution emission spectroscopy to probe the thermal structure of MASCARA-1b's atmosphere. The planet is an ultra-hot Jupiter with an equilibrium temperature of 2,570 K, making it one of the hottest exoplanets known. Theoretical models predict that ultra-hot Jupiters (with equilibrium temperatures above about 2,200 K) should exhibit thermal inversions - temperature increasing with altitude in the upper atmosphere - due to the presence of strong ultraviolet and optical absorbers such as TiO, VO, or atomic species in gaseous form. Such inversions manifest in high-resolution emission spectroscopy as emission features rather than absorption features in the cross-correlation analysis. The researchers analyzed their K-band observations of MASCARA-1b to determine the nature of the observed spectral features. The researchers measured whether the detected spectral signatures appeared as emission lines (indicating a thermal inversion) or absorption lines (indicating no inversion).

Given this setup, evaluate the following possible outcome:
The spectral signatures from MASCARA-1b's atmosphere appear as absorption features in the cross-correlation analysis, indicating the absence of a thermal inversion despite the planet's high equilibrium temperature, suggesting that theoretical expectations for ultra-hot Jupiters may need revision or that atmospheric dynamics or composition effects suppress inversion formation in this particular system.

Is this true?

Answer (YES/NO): NO